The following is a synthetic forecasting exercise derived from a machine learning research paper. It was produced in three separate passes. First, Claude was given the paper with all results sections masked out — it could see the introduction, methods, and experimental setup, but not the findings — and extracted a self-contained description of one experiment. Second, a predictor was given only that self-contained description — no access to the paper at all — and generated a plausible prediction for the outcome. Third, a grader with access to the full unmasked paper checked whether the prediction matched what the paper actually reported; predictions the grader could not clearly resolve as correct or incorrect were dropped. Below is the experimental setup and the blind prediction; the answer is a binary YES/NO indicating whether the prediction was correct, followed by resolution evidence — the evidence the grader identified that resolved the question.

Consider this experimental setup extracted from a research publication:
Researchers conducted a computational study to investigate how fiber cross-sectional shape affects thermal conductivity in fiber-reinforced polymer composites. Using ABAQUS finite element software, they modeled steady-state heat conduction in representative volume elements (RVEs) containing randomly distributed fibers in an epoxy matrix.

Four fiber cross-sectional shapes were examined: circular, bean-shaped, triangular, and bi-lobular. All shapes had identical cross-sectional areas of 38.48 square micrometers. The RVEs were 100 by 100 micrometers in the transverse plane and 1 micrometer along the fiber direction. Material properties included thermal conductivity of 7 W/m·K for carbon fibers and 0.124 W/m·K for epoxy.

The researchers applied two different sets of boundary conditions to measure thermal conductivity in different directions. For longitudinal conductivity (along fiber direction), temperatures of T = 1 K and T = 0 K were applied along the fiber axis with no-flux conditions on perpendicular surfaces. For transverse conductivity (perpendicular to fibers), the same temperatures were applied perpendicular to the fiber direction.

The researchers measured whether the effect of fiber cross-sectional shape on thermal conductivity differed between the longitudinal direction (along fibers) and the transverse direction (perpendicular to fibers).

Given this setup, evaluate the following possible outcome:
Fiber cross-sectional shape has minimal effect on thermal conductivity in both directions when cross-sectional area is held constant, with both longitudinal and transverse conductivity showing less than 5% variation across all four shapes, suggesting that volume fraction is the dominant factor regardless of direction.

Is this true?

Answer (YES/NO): NO